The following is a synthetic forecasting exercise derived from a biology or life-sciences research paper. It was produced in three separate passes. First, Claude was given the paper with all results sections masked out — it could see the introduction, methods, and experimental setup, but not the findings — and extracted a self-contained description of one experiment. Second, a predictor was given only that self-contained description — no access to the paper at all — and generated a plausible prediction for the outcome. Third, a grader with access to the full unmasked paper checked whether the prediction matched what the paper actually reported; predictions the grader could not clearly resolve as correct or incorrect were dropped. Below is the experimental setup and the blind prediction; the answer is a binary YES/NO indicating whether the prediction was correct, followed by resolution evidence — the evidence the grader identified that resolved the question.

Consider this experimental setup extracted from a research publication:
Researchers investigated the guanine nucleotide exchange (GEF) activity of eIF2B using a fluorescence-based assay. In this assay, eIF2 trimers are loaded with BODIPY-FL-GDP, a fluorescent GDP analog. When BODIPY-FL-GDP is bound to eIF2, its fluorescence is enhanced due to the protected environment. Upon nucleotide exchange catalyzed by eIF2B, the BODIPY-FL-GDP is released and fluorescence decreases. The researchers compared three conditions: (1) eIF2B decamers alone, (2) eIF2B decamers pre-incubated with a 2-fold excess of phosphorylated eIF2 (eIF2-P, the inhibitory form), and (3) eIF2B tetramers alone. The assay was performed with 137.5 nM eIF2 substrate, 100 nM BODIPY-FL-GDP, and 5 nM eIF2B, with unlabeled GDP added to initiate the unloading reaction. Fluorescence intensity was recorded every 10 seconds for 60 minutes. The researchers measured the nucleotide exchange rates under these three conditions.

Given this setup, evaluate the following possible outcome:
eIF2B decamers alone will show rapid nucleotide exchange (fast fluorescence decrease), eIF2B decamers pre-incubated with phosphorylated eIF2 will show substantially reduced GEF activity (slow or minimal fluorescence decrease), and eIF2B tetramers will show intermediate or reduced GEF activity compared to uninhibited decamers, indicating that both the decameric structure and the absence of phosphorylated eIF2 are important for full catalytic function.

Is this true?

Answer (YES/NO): YES